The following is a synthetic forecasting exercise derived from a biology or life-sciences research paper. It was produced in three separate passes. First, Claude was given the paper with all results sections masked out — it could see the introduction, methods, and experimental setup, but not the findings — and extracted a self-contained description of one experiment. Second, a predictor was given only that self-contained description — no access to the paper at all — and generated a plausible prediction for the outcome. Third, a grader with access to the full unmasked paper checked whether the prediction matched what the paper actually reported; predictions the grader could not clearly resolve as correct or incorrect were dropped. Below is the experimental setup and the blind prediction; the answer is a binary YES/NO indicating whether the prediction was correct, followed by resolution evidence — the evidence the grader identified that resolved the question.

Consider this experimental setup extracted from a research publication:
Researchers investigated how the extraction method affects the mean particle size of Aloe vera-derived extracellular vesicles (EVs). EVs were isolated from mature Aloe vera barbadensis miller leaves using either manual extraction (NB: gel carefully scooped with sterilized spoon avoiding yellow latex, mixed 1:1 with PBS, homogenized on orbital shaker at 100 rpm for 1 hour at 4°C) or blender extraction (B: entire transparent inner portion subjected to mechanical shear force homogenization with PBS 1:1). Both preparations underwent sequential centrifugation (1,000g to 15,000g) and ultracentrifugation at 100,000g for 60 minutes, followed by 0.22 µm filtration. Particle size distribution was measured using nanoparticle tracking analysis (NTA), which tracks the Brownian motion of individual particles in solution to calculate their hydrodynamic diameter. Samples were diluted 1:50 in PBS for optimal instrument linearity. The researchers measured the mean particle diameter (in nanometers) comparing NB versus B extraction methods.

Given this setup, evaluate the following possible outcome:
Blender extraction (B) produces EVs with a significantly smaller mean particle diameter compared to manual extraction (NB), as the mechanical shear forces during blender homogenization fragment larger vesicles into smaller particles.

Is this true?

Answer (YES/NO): YES